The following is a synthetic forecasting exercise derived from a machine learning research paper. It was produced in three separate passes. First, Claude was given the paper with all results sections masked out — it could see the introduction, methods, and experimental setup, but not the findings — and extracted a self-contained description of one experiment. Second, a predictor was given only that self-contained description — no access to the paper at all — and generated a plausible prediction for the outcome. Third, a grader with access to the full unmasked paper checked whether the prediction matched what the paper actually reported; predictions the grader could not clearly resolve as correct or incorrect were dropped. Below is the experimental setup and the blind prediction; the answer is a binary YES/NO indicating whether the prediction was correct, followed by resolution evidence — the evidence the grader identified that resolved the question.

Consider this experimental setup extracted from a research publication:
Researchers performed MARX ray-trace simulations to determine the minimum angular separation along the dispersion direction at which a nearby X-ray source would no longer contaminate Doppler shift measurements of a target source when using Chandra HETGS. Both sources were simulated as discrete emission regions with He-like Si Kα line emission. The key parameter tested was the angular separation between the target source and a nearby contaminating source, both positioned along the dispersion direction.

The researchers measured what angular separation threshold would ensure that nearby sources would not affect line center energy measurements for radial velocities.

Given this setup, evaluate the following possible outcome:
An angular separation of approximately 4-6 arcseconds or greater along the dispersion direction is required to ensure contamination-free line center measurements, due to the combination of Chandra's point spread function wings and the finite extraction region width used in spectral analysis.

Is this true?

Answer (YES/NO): NO